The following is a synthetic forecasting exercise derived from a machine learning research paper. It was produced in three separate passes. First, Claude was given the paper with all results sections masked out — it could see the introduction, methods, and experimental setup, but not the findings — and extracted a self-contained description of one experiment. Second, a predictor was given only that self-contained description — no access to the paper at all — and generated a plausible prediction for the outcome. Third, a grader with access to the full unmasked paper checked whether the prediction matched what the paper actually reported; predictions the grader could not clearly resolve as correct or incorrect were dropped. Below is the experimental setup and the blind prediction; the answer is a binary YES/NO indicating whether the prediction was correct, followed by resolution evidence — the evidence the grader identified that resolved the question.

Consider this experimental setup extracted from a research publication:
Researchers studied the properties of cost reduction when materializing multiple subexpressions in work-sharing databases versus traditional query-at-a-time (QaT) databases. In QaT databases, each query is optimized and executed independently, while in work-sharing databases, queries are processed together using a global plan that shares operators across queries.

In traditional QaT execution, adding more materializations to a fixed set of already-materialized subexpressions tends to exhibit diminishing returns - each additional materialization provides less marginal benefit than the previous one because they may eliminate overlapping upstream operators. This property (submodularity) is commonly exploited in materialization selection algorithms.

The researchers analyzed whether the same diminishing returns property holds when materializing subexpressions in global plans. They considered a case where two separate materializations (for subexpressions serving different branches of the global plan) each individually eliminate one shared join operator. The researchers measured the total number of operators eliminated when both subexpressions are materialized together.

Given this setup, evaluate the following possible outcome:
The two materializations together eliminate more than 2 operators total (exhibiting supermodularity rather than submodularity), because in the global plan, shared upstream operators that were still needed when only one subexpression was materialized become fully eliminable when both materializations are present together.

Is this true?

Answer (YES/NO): YES